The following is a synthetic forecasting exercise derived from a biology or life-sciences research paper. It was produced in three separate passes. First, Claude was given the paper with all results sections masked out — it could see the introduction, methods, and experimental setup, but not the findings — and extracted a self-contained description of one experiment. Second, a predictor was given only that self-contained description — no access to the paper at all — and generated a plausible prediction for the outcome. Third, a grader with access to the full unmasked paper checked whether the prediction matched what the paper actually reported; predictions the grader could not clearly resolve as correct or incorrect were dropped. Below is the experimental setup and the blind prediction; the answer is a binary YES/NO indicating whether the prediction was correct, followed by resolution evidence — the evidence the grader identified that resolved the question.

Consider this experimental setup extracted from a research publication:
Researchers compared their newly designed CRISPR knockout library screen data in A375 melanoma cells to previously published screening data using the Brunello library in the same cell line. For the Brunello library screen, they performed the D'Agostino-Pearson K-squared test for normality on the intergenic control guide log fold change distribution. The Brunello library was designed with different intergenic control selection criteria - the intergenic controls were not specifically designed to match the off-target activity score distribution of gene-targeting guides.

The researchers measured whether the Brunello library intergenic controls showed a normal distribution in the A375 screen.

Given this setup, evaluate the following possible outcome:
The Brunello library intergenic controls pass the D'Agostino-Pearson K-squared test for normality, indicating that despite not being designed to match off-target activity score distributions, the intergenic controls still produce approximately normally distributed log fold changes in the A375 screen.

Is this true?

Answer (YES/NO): YES